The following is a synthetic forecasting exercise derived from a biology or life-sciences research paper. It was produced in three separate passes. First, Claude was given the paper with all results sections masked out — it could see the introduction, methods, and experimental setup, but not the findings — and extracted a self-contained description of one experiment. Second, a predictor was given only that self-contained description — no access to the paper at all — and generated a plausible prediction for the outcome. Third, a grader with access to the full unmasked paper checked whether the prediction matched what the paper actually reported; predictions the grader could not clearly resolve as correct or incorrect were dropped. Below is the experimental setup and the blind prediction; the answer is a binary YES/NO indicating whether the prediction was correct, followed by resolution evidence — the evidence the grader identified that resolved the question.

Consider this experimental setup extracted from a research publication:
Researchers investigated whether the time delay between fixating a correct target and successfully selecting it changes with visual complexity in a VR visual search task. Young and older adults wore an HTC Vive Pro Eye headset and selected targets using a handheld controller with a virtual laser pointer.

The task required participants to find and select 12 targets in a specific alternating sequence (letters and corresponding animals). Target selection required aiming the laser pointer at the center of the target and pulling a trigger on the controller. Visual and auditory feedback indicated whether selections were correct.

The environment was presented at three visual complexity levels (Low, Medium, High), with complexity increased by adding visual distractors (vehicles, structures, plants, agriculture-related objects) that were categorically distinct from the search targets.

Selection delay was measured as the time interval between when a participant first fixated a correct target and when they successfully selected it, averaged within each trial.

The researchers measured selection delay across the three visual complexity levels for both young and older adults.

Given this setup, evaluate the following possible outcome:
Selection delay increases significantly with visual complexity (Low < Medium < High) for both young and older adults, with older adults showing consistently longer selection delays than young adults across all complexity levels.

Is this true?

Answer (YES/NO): NO